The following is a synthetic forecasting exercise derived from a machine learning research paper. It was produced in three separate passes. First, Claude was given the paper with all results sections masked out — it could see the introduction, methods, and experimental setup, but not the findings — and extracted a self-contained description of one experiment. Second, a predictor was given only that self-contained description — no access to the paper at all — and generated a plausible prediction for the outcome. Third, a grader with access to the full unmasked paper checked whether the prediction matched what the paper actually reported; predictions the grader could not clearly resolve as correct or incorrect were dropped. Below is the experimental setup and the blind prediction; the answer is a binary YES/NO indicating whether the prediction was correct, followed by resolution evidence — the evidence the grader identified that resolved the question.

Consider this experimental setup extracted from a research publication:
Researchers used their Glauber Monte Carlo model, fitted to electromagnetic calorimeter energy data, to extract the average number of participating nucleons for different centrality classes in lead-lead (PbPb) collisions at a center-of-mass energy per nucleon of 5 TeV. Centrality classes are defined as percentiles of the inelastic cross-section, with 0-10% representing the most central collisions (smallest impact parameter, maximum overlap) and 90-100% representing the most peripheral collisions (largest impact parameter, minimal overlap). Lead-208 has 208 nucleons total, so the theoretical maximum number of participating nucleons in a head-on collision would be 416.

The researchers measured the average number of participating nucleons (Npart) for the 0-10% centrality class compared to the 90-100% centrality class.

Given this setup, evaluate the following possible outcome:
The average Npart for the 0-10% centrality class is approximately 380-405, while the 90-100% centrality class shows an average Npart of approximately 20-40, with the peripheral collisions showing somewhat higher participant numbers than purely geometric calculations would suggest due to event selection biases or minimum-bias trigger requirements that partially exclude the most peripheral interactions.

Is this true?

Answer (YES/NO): NO